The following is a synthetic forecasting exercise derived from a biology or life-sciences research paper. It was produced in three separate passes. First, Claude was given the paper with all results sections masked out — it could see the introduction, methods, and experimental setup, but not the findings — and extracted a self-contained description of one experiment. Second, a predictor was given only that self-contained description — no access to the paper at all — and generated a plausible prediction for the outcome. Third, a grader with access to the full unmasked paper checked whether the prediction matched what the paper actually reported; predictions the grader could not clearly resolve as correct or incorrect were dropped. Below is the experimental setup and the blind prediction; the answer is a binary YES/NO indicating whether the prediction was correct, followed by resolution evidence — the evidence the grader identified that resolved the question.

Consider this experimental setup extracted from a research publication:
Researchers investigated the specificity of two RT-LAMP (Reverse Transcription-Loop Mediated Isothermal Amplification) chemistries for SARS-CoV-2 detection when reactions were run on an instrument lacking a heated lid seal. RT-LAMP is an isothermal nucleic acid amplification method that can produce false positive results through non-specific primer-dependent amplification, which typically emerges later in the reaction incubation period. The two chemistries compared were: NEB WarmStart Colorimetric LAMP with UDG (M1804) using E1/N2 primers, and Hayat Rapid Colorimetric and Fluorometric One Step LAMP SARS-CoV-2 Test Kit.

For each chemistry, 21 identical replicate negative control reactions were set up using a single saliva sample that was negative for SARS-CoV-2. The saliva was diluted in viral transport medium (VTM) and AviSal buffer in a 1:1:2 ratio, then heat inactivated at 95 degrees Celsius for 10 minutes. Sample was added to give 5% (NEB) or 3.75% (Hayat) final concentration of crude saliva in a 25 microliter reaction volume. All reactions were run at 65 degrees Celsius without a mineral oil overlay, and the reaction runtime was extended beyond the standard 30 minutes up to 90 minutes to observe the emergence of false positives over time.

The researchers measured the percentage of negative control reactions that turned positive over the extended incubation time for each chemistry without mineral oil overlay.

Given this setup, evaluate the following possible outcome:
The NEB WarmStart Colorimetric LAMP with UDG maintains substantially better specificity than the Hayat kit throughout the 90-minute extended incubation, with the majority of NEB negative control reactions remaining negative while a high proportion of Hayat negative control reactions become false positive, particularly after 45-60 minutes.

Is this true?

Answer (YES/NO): NO